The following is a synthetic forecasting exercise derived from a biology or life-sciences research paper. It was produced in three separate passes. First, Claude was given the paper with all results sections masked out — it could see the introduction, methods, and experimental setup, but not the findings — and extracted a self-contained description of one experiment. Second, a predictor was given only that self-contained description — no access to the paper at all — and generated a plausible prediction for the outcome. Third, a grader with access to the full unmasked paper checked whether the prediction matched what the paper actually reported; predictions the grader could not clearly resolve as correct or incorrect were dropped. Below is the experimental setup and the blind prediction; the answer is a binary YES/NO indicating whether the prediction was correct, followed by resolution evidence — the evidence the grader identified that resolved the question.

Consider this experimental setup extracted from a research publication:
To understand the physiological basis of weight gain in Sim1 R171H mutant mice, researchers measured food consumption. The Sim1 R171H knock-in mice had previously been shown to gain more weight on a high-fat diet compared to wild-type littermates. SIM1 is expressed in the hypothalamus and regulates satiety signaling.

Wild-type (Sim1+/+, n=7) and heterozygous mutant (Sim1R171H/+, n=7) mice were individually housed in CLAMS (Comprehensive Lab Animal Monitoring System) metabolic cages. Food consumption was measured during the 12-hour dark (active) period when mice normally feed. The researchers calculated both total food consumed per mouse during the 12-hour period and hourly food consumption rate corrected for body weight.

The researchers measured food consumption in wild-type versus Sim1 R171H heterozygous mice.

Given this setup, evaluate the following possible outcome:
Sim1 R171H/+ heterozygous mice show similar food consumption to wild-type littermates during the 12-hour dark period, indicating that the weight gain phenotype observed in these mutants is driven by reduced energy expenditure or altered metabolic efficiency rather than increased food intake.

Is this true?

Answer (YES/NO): NO